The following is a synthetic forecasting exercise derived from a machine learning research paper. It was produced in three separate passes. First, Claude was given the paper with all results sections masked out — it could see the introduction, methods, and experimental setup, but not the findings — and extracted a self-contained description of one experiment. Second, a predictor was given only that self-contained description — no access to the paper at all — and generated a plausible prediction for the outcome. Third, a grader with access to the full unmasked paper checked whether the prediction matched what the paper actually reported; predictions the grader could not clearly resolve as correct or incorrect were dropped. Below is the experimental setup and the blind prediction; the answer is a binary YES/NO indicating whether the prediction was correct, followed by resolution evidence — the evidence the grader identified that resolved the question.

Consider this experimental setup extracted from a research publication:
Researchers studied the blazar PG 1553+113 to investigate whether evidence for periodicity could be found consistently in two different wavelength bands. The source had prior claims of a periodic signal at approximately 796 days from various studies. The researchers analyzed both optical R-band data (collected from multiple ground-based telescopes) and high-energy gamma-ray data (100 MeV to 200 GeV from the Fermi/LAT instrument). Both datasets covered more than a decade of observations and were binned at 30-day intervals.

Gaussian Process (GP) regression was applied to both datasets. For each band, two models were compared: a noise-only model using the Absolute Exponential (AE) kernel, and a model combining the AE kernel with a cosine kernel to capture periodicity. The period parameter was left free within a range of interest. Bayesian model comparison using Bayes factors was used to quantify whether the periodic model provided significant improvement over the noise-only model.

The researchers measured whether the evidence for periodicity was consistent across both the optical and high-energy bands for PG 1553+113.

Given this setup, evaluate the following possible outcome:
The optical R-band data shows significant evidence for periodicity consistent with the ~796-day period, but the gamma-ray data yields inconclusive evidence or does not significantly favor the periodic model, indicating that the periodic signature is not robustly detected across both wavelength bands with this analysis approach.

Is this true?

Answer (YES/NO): NO